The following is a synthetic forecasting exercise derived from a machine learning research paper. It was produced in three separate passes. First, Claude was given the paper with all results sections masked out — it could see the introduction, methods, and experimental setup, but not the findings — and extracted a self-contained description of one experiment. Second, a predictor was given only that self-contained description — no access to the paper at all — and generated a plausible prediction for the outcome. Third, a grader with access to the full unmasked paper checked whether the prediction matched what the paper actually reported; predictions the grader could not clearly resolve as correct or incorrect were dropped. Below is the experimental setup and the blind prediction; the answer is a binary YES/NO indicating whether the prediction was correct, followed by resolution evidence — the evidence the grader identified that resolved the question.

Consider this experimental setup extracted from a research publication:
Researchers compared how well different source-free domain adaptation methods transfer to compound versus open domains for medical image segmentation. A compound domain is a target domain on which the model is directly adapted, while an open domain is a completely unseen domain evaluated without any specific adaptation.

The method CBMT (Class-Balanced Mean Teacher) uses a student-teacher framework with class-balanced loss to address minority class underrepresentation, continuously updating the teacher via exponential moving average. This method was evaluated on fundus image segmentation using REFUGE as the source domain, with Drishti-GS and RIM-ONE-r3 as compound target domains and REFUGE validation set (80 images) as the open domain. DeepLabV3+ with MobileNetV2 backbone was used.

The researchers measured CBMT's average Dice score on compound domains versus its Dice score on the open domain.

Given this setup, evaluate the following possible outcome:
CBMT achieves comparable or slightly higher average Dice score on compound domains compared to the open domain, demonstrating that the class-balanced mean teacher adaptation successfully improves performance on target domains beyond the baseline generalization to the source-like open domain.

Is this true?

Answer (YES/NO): NO